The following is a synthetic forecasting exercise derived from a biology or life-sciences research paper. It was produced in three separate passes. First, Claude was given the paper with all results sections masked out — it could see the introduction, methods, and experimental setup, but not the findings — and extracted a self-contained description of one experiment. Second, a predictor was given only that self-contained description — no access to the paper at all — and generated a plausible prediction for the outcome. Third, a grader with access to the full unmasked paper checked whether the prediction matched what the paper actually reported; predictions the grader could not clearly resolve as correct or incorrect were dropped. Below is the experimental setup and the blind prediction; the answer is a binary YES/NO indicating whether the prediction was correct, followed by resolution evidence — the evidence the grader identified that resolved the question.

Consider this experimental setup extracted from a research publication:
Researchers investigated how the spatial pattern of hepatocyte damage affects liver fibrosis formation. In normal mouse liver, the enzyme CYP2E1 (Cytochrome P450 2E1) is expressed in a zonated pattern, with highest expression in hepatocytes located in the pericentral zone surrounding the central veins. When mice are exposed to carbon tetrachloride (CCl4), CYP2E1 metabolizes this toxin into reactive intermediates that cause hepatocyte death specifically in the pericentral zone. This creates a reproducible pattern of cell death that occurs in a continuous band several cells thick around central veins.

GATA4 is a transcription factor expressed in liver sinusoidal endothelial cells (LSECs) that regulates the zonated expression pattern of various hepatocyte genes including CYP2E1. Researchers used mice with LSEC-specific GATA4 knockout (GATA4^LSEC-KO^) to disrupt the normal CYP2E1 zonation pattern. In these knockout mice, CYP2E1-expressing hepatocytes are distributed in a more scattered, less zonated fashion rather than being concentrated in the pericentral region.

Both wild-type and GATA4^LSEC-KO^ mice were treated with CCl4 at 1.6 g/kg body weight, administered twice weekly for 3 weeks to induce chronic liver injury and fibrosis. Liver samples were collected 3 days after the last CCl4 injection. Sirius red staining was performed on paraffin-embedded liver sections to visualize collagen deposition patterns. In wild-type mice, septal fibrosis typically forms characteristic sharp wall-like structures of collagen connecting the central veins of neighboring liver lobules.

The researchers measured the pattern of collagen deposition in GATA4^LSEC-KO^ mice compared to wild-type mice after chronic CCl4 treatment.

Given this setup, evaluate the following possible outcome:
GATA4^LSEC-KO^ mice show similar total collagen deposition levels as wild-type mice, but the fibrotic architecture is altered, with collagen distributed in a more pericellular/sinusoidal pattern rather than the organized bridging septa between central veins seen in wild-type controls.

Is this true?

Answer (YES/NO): NO